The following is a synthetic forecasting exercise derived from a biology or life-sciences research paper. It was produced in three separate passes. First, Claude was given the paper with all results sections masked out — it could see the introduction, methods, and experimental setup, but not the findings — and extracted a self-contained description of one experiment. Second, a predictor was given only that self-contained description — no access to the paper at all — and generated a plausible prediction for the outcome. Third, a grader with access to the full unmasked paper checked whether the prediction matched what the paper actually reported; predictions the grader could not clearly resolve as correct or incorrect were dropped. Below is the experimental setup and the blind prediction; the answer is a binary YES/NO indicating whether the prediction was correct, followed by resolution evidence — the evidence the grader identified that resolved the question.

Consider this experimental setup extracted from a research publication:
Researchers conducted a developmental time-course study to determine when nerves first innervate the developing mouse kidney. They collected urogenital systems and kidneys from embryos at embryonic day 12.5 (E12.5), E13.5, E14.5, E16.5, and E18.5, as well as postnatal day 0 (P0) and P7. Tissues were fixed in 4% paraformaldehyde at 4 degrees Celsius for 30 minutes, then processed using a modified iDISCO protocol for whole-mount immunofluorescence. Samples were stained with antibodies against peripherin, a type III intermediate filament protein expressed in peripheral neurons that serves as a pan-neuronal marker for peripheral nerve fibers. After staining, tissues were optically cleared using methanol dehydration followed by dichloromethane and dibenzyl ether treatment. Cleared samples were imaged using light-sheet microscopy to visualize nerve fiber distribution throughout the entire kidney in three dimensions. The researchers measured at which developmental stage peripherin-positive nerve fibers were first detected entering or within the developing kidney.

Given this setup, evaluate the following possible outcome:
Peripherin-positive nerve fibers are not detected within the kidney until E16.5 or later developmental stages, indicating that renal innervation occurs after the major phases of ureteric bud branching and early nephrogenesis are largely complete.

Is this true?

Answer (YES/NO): NO